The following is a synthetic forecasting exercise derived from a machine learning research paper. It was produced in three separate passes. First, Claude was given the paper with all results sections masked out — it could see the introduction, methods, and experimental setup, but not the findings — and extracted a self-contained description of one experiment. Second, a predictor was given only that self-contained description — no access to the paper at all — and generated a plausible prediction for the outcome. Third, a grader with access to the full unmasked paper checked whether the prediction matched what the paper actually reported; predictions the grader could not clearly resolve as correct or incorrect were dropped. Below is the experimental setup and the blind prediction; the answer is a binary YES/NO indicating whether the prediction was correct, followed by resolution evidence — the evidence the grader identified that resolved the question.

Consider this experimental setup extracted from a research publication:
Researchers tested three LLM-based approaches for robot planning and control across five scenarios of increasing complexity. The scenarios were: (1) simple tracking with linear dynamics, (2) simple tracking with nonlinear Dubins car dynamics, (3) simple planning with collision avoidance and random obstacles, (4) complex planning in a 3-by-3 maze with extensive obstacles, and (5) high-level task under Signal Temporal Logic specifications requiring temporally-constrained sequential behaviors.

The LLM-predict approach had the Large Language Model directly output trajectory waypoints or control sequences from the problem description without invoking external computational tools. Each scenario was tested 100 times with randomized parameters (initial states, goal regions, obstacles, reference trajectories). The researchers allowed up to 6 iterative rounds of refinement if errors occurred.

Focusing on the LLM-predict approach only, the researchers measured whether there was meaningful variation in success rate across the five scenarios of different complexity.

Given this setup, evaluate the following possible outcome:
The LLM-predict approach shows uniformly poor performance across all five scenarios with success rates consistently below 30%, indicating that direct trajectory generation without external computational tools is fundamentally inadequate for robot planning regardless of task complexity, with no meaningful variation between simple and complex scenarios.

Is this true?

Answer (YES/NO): NO